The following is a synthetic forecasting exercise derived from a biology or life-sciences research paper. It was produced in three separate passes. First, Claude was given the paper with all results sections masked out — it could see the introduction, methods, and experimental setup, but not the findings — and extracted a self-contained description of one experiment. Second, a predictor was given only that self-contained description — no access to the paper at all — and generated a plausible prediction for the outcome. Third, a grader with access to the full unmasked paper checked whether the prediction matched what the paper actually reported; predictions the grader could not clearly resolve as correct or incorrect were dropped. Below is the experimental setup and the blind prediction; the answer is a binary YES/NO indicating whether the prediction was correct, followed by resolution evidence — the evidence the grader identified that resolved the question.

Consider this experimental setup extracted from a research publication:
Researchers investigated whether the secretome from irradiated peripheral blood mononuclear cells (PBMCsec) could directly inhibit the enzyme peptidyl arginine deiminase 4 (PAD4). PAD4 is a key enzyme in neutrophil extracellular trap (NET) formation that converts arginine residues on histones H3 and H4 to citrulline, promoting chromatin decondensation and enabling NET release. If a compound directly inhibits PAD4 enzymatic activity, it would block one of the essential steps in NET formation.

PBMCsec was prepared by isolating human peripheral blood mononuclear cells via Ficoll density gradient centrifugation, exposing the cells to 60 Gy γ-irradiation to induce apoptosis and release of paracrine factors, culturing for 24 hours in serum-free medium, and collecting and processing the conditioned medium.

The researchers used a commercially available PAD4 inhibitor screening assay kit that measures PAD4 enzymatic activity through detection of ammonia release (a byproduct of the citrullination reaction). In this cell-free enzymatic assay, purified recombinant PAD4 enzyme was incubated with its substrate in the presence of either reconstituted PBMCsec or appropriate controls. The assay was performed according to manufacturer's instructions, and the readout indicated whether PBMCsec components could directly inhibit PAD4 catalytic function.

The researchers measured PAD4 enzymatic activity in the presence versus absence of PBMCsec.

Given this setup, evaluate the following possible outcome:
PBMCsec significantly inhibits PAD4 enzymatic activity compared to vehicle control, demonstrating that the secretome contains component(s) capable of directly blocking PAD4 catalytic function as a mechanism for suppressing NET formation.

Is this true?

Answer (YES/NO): YES